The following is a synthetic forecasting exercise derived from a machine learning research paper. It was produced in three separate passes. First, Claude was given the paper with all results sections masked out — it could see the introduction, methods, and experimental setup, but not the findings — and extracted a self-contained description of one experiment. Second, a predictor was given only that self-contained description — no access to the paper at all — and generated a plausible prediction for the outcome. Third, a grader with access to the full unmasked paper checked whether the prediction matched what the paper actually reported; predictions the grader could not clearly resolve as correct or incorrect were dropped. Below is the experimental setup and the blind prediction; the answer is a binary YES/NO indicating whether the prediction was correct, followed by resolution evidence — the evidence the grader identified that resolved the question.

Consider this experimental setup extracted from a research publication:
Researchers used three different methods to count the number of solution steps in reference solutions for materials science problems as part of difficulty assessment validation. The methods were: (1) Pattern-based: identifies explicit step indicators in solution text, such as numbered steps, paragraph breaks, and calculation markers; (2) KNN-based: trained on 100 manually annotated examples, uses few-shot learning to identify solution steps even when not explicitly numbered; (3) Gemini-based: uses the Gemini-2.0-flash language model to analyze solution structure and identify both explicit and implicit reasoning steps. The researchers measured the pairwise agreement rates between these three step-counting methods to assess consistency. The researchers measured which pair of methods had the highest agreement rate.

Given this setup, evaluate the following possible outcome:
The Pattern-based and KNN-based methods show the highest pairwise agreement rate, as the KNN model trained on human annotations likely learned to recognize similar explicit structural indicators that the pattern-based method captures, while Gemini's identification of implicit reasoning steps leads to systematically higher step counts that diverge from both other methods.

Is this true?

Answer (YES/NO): NO